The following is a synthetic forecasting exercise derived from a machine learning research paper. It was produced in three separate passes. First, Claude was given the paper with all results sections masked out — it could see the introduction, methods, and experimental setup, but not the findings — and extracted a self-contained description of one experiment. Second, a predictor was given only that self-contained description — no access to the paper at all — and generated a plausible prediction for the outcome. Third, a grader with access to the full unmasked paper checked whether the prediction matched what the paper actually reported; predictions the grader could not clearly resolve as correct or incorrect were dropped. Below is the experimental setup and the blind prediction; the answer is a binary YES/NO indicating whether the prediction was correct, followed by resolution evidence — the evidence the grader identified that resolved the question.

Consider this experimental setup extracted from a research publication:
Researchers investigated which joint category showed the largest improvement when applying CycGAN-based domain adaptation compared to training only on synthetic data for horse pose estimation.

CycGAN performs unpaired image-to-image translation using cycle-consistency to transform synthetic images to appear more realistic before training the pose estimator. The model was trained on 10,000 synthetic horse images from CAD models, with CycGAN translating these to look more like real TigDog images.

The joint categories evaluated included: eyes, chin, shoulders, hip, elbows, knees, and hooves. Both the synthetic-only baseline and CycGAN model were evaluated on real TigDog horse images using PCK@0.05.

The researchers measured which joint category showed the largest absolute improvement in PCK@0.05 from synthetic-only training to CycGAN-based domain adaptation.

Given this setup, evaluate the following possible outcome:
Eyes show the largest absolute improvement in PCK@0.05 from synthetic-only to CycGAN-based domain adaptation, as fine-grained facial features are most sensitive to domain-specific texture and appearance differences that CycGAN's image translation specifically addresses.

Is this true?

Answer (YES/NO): NO